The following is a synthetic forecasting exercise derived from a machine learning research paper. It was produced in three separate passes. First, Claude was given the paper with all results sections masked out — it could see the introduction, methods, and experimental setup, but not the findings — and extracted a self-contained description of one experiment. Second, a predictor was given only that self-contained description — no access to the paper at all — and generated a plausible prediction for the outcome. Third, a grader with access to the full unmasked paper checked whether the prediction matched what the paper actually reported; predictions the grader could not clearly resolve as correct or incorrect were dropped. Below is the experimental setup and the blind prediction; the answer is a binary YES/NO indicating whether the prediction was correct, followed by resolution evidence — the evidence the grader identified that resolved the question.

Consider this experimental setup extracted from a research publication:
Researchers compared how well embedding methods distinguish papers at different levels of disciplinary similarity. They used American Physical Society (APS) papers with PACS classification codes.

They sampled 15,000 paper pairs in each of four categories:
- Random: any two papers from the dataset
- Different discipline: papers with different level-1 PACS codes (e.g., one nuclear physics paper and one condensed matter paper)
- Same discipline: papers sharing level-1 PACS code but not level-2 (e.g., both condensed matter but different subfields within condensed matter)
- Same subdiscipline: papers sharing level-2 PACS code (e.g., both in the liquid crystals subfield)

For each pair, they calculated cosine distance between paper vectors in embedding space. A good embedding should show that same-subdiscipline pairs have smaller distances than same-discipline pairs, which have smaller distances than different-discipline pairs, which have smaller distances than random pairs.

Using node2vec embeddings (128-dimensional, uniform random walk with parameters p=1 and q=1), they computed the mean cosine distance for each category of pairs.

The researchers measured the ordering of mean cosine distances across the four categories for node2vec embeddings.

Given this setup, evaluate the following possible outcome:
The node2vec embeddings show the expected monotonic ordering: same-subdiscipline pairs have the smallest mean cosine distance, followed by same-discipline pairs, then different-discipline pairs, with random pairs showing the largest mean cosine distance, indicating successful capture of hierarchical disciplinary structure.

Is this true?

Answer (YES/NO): NO